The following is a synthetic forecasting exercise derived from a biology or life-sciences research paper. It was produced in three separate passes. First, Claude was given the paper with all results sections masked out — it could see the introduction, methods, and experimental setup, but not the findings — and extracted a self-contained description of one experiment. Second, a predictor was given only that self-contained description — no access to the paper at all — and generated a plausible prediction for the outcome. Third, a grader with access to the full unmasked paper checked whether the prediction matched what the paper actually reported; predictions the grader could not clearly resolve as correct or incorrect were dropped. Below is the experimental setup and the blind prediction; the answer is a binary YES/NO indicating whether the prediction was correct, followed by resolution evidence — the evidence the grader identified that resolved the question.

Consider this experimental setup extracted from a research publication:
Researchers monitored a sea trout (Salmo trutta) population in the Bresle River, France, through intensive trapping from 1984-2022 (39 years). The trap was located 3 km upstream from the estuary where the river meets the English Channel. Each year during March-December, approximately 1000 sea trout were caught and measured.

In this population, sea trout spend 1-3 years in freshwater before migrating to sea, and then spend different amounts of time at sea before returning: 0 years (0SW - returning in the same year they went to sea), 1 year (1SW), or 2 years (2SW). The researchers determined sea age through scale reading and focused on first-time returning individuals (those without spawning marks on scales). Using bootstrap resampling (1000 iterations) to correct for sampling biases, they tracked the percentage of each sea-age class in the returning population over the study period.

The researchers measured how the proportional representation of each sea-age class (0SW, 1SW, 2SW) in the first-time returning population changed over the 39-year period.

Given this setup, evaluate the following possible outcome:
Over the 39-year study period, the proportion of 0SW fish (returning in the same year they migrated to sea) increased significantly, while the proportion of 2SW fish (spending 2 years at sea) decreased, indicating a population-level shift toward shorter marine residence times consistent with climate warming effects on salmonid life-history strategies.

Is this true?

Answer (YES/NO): NO